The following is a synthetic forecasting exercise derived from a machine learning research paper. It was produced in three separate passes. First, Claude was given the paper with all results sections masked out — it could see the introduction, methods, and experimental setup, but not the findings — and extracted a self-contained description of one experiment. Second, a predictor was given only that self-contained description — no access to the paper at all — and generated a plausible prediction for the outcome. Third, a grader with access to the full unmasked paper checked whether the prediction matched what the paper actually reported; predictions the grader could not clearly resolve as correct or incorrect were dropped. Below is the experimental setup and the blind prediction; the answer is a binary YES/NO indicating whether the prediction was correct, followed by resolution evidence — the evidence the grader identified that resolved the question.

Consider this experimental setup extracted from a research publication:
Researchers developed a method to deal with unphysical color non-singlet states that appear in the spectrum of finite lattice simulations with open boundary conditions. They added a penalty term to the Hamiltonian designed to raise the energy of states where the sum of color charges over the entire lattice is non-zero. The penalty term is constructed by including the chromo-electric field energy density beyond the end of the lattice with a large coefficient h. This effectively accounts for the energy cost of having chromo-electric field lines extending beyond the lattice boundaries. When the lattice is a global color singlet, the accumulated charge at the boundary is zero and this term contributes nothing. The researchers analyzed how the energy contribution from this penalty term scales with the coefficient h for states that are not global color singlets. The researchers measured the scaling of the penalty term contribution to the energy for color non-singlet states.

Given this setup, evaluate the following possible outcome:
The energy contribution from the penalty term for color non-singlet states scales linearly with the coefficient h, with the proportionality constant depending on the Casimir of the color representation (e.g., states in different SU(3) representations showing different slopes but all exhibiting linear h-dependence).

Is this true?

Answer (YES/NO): NO